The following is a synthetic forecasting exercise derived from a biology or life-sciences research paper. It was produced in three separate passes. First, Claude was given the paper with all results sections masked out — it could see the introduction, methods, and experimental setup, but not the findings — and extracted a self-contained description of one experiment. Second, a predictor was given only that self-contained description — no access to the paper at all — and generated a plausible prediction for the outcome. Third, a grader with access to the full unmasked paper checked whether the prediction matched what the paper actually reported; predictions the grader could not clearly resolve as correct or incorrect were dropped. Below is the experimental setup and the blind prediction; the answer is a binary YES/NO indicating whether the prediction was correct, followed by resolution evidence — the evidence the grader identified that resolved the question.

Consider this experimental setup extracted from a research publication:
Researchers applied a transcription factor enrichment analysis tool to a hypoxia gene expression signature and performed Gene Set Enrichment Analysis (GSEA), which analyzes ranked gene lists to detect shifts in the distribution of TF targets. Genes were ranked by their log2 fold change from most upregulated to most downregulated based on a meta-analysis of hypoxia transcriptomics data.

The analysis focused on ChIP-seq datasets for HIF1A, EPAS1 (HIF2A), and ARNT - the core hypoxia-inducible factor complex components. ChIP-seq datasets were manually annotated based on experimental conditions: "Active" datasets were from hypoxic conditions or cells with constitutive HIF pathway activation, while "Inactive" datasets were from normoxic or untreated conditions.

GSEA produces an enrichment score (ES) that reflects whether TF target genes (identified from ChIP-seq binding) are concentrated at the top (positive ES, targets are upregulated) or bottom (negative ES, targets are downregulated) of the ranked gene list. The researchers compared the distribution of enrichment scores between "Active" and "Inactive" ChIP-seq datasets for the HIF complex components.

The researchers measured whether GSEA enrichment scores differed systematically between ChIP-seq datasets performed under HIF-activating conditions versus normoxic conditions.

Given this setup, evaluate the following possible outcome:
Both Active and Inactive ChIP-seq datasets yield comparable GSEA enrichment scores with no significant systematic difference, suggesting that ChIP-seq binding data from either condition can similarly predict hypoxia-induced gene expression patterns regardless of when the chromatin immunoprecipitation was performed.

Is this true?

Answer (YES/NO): NO